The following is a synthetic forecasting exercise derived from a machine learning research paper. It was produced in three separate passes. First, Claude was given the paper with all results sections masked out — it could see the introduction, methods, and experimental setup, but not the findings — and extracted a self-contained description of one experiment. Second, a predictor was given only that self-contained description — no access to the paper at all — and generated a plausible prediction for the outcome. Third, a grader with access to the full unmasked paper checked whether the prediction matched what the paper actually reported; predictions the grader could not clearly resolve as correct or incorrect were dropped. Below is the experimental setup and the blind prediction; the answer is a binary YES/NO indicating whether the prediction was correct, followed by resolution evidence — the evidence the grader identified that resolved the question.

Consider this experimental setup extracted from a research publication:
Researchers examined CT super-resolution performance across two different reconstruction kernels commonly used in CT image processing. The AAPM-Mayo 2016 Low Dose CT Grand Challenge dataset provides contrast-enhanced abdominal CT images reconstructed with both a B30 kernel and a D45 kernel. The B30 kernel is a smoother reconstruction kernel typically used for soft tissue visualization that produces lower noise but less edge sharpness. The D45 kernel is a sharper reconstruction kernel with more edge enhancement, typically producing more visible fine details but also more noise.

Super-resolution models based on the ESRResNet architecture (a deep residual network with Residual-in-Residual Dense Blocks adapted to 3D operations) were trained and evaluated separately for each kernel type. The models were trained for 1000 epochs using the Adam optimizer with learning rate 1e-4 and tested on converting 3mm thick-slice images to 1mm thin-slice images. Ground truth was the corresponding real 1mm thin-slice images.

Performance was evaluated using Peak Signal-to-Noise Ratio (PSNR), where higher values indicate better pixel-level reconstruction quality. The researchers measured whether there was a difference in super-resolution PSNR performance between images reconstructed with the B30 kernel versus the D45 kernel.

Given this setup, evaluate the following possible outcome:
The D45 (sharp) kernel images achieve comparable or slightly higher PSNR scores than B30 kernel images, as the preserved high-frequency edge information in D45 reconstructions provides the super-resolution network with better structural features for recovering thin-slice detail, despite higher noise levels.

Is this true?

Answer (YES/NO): NO